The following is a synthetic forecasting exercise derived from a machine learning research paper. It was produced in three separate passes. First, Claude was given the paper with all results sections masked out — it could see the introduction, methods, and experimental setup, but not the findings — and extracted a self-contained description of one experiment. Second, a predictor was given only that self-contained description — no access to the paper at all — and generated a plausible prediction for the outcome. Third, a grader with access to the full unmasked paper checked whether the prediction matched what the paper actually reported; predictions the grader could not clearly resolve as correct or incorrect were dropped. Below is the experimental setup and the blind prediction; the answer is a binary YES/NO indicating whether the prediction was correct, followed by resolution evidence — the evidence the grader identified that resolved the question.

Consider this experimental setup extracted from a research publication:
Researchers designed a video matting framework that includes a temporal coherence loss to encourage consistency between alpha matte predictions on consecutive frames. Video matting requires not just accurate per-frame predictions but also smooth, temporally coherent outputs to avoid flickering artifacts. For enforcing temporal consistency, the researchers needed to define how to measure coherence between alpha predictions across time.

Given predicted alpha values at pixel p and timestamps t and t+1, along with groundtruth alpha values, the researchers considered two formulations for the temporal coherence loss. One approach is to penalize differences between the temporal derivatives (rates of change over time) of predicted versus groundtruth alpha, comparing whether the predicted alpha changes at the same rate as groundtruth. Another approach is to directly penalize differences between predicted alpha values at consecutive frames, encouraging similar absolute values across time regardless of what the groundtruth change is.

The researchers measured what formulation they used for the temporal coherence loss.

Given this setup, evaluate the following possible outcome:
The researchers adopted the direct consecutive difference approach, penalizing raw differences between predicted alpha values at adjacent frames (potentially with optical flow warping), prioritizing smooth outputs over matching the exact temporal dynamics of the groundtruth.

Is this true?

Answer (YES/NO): NO